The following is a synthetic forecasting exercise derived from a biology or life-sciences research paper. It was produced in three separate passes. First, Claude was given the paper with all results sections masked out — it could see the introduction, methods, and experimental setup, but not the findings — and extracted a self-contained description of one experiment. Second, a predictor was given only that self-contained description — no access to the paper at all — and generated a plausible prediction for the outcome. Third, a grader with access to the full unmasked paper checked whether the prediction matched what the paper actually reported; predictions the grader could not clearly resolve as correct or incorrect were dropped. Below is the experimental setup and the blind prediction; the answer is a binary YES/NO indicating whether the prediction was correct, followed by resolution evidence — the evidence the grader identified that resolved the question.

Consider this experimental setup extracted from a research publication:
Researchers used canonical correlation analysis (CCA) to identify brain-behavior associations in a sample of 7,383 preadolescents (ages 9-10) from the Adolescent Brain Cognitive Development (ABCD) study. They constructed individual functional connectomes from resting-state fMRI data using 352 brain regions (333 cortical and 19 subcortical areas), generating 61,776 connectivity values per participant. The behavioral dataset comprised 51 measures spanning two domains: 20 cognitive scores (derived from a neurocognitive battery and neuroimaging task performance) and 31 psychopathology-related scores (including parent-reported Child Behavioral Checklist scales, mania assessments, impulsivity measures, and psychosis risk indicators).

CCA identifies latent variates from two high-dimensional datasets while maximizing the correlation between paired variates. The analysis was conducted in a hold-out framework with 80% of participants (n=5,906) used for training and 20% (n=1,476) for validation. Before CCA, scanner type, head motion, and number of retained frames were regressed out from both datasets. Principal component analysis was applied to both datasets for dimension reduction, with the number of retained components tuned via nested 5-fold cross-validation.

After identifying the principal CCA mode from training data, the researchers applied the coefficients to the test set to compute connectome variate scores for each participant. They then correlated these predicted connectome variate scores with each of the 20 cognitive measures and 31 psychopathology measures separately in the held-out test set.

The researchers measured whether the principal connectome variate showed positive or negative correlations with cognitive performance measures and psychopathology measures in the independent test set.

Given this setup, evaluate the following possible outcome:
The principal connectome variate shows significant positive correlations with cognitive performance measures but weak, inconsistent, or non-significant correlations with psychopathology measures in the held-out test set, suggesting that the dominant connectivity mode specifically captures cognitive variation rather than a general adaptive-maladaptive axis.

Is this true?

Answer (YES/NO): NO